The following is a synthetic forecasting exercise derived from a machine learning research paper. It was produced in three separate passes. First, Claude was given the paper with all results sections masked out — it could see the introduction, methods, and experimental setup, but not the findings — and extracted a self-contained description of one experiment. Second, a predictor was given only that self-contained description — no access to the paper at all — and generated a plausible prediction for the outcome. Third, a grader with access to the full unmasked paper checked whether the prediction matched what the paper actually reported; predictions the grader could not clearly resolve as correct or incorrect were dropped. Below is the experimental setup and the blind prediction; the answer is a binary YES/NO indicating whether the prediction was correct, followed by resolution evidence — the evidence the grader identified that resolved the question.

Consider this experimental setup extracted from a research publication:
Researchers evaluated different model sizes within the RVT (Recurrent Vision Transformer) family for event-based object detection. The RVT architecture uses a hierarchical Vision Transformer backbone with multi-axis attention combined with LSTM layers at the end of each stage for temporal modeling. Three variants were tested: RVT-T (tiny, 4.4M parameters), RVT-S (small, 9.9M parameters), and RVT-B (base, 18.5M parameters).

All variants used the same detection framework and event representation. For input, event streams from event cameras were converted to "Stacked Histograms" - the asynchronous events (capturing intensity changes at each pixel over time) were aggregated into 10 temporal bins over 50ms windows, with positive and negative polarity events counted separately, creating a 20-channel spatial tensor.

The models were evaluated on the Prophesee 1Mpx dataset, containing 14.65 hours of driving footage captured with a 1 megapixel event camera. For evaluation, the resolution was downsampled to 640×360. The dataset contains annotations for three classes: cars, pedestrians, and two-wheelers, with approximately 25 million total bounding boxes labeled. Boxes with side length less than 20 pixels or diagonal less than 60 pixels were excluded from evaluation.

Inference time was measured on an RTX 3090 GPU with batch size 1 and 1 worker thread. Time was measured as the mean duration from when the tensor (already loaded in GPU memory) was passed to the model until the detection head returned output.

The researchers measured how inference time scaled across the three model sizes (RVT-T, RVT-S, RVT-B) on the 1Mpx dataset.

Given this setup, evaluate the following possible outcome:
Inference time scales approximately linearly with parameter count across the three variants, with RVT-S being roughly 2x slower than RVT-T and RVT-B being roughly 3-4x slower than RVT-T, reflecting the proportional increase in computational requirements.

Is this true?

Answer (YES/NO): NO